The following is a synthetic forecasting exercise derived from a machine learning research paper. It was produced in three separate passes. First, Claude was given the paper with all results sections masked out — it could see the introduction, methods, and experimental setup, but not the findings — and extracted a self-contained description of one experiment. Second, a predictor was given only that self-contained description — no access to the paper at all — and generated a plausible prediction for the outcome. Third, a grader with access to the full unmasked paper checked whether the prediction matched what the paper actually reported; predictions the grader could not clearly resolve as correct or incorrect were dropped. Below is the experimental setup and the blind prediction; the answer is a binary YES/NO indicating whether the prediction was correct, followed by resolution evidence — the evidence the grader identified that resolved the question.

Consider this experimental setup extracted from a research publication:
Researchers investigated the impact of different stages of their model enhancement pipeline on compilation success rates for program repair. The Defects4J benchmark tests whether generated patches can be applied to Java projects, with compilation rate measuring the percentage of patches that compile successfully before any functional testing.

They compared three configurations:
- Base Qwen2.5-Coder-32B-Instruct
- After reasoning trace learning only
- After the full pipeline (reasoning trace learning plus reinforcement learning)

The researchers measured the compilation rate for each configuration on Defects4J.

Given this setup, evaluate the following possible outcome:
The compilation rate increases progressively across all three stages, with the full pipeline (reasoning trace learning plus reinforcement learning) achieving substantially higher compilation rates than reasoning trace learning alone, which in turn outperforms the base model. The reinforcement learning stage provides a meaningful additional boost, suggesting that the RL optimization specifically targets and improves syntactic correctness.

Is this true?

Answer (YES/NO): NO